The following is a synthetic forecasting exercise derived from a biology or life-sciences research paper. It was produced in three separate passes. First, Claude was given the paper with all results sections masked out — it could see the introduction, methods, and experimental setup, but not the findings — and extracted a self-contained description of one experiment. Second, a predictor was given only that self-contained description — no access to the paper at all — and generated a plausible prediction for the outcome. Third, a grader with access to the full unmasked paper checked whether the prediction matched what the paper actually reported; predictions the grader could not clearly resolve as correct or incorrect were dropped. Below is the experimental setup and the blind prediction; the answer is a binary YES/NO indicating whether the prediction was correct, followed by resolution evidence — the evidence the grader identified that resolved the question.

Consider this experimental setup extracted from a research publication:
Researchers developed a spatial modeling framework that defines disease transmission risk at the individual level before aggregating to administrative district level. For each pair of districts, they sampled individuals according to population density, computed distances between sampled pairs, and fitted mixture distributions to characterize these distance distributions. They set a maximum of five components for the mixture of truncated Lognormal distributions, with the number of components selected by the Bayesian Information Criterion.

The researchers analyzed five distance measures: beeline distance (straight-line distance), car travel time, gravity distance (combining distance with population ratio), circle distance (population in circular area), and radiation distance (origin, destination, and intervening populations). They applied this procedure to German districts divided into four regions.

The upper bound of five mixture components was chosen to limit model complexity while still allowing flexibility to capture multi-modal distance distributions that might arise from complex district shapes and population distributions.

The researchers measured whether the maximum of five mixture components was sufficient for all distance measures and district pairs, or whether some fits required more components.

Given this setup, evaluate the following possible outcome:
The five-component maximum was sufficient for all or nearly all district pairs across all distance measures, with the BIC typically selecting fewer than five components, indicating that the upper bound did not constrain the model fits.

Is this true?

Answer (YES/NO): YES